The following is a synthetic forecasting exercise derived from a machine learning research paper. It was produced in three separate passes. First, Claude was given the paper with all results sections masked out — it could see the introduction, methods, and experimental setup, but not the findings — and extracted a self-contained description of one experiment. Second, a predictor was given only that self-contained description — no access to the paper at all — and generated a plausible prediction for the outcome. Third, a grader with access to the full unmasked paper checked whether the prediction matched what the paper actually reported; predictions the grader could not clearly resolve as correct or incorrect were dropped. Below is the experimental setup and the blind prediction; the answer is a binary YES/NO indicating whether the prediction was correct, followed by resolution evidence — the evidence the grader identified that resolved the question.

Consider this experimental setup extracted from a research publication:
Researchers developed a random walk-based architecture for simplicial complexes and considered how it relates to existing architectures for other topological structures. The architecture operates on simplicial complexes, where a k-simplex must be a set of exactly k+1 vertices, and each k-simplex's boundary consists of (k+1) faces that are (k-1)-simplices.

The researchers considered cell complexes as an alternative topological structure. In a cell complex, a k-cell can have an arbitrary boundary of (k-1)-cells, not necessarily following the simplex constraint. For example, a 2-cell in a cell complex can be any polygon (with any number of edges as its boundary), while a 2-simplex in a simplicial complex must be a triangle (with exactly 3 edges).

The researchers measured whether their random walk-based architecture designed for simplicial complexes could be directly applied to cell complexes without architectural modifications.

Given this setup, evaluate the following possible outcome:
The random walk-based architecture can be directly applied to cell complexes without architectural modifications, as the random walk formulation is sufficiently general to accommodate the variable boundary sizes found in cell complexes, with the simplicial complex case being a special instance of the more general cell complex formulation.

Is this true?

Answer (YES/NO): YES